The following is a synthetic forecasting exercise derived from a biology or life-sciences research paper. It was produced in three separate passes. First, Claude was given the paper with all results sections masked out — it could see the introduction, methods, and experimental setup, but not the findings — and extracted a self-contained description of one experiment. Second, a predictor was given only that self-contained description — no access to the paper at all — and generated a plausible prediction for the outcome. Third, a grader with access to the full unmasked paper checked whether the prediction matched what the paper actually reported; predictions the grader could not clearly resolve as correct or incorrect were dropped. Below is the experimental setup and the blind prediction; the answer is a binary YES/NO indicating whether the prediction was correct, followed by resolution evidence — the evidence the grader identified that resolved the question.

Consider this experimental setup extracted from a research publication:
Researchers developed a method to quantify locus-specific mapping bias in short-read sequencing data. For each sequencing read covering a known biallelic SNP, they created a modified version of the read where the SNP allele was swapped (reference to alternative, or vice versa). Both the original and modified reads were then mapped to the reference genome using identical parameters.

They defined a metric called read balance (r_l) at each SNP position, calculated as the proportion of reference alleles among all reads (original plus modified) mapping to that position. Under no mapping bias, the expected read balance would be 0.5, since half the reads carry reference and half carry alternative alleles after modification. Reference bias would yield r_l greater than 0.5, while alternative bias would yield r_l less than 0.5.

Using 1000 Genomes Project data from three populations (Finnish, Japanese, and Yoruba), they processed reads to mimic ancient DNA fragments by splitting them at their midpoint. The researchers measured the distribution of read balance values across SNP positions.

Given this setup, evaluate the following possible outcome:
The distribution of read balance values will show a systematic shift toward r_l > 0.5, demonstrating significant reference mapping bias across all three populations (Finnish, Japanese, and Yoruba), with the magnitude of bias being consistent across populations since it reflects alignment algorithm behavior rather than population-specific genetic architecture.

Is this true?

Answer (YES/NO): YES